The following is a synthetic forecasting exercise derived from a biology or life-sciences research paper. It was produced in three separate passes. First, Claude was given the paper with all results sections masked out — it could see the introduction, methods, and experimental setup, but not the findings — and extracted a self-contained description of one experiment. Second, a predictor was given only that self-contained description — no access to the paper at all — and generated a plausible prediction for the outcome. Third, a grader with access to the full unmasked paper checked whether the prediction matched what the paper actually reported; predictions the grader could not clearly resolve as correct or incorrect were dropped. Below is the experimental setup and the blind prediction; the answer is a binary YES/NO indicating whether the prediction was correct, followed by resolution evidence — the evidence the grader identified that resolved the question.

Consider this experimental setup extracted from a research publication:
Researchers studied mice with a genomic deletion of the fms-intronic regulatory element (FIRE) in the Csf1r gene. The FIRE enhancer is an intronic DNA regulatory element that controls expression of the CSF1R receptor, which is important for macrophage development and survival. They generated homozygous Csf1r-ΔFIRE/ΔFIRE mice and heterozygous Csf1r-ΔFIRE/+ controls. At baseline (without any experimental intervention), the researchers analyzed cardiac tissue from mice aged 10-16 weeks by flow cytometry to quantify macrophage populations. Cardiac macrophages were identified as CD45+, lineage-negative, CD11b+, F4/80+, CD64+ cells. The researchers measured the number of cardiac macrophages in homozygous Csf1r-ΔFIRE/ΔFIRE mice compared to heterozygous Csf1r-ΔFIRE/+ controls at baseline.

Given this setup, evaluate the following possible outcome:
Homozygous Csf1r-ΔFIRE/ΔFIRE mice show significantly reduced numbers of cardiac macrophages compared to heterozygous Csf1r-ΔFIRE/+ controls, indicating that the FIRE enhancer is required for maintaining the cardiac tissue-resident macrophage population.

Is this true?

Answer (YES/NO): YES